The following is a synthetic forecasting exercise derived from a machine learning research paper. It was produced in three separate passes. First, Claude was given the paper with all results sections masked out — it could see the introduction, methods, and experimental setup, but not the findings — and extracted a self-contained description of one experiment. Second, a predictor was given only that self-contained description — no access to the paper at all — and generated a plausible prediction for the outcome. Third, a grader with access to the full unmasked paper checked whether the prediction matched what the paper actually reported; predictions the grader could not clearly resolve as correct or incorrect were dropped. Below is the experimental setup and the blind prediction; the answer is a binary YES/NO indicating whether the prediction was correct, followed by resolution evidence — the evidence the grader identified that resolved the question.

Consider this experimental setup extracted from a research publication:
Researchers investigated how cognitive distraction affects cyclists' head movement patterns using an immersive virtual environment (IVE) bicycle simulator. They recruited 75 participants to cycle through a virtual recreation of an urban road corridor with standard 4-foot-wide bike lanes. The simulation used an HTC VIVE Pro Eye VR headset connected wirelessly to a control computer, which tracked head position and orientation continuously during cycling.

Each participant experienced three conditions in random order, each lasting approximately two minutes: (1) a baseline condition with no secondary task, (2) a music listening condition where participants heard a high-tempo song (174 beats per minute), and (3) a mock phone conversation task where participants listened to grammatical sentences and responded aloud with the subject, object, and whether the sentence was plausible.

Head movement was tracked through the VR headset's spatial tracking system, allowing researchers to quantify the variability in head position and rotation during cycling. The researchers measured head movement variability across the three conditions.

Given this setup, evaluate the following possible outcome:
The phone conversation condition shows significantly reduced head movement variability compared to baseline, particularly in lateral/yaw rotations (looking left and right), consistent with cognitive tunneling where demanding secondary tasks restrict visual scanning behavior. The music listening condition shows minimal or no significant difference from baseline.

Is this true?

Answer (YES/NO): YES